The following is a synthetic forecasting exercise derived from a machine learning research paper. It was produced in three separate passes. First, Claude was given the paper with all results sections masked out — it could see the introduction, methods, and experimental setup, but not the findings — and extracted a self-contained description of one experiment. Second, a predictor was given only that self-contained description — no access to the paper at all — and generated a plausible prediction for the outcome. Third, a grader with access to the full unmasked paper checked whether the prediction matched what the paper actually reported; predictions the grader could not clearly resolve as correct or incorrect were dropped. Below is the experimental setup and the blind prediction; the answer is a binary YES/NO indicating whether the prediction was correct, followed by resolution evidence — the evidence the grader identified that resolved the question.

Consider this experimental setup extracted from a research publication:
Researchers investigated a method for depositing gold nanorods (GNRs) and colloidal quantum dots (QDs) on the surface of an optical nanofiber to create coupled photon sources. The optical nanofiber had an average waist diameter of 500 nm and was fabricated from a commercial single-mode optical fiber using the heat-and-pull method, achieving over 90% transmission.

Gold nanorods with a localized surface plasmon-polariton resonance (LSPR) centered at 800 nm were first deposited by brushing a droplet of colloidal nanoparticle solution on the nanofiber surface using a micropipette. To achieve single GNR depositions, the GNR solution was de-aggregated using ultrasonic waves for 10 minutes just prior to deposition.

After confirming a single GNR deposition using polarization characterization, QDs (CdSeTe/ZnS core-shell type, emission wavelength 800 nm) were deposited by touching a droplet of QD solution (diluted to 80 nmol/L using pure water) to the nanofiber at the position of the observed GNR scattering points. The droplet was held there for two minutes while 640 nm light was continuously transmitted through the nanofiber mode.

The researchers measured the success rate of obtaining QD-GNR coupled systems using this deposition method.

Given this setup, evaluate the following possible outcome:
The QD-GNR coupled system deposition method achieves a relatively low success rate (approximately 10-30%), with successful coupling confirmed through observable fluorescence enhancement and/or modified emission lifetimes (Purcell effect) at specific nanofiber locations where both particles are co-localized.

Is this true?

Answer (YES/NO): YES